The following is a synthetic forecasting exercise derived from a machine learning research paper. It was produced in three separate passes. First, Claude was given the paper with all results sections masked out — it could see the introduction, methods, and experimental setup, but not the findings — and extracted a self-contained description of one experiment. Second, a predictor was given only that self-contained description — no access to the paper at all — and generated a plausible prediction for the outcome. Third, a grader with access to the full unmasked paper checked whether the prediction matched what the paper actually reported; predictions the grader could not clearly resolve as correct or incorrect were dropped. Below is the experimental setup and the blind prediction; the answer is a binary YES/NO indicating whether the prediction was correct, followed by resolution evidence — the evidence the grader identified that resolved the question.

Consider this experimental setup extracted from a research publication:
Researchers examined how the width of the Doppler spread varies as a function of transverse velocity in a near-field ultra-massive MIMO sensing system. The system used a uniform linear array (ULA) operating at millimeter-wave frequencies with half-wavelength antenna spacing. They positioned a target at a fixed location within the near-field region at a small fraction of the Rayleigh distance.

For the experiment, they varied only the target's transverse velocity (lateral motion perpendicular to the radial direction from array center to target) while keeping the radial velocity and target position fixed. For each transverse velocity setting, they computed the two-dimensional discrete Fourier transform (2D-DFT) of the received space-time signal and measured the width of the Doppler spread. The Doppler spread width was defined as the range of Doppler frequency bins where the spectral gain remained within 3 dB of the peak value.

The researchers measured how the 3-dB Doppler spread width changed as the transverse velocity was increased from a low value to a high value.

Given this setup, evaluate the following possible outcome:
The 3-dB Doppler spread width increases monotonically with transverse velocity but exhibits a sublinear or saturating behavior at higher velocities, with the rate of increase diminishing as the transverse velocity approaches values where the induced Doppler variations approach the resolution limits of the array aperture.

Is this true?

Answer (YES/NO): NO